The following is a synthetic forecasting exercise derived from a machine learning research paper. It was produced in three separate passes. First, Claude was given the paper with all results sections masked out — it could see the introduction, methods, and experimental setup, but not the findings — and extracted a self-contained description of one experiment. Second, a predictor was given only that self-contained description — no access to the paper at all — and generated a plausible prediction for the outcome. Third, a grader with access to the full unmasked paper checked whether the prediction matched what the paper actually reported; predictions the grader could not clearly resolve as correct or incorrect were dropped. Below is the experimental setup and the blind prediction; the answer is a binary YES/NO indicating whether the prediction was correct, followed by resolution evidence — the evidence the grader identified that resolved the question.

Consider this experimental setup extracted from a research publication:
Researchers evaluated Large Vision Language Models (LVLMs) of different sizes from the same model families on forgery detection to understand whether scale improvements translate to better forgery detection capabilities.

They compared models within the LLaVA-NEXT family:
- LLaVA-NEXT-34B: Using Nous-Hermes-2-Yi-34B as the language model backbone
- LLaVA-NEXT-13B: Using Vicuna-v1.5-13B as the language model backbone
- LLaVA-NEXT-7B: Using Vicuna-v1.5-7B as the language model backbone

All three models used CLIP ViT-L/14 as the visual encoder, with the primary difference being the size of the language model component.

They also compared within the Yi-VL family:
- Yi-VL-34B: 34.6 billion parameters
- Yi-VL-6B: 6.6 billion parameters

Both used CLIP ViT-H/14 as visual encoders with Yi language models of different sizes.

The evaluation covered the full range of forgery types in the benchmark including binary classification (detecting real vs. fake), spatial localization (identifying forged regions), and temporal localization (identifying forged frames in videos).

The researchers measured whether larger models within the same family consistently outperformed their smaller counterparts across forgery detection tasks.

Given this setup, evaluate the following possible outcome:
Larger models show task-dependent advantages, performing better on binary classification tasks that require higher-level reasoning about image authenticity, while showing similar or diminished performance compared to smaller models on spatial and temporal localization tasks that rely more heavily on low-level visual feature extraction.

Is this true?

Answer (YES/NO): NO